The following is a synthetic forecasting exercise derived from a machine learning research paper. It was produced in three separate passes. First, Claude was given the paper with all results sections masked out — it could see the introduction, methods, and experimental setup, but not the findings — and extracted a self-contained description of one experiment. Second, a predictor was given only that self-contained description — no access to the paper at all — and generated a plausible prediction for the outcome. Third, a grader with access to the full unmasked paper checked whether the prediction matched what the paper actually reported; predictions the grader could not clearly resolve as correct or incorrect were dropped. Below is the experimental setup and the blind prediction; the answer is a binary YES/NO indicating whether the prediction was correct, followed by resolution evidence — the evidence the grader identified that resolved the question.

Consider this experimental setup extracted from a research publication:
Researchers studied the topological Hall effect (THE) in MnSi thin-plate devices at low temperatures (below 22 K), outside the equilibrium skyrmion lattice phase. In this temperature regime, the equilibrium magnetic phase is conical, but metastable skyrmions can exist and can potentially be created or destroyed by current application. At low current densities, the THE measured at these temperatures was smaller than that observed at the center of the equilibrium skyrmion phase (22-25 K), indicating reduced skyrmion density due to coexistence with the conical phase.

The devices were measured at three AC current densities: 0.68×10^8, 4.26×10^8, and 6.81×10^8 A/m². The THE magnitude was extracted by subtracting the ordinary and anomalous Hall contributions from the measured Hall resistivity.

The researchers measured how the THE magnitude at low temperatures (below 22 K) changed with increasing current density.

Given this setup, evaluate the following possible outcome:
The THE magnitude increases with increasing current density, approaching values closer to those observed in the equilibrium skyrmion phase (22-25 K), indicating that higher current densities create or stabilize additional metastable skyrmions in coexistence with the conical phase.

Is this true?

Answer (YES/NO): YES